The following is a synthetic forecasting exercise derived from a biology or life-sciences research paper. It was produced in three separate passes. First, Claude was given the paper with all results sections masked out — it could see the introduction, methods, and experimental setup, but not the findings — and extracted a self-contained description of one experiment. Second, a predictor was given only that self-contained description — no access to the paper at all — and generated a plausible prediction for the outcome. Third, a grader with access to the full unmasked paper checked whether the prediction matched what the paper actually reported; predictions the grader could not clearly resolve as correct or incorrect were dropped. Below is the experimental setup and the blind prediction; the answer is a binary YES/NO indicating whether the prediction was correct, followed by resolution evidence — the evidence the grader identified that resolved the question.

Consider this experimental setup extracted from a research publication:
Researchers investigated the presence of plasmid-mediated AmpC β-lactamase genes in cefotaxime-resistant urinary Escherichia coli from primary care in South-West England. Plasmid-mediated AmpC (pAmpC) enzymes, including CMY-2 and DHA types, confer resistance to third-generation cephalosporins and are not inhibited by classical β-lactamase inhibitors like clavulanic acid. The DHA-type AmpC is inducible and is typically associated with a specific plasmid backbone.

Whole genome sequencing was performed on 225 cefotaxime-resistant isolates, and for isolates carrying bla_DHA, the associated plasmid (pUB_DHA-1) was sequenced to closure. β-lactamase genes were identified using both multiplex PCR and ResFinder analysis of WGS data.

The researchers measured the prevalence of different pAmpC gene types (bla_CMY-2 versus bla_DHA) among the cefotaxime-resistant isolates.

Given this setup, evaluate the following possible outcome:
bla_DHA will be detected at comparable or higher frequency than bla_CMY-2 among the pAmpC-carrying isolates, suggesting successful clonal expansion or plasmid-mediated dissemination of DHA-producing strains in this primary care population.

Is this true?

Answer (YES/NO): YES